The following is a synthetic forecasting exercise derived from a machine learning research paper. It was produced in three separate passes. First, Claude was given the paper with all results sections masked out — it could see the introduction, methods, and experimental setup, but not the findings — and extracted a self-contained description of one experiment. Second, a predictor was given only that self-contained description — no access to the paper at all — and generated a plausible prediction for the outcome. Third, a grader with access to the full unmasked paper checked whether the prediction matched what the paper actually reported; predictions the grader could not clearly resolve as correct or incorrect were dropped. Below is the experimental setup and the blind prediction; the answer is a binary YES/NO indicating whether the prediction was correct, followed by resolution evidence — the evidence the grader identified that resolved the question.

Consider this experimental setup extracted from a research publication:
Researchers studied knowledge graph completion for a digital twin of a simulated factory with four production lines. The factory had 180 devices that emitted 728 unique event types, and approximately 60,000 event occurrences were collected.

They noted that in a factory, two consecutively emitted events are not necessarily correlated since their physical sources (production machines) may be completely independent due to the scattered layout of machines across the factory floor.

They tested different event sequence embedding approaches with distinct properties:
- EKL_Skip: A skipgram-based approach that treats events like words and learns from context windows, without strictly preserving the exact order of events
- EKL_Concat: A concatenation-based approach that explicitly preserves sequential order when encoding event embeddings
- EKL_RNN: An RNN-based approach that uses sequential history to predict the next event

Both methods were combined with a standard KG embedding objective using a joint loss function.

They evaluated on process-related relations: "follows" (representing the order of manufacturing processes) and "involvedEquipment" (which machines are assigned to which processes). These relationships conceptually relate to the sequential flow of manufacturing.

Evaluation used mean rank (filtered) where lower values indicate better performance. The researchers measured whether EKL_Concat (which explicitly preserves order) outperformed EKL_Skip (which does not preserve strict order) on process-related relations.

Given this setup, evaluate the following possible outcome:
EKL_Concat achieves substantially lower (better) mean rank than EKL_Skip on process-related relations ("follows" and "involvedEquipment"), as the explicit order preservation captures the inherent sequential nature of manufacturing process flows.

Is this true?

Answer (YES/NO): YES